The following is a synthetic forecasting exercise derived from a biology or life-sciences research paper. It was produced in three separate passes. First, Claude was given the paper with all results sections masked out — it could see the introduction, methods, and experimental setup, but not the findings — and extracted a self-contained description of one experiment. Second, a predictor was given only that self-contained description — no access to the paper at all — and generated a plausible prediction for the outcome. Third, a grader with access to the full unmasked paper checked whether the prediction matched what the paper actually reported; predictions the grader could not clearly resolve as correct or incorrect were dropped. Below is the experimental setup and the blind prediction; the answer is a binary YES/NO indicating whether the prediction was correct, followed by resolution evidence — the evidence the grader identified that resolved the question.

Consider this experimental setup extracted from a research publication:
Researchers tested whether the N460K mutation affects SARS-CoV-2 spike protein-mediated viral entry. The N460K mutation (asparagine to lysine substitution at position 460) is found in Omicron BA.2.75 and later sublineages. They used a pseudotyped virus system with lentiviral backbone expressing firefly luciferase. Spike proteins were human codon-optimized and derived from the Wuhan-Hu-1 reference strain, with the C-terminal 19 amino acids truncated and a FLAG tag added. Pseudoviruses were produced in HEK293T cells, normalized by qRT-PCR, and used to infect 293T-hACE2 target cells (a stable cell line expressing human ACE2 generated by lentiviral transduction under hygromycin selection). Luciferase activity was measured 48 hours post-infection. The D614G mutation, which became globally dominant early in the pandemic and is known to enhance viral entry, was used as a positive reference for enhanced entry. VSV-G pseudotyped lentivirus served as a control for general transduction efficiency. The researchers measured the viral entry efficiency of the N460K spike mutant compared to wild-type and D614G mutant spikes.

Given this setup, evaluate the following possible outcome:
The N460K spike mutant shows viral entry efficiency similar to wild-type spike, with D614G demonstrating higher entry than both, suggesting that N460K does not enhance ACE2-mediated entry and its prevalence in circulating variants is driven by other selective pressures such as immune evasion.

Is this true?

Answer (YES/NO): NO